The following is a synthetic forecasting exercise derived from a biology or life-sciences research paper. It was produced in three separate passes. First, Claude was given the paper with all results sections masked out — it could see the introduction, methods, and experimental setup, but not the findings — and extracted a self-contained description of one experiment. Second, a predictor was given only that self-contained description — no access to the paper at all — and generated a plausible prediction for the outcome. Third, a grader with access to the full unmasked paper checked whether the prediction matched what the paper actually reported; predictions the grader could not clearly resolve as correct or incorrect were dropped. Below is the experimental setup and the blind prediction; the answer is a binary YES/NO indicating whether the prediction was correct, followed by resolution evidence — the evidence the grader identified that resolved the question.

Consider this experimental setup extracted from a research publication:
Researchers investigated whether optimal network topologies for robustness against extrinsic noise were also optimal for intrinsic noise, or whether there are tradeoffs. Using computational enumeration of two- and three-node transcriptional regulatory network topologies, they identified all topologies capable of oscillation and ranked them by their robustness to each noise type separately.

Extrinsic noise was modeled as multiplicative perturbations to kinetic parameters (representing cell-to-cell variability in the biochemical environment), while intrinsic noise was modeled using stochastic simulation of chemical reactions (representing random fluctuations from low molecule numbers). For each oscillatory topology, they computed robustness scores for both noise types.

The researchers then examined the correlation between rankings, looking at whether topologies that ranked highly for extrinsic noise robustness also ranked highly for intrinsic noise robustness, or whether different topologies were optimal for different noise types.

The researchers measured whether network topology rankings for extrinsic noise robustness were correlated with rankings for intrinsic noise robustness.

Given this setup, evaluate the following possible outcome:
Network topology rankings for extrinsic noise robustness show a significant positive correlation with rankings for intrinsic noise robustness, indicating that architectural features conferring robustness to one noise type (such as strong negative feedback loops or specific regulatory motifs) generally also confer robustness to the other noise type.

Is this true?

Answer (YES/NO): YES